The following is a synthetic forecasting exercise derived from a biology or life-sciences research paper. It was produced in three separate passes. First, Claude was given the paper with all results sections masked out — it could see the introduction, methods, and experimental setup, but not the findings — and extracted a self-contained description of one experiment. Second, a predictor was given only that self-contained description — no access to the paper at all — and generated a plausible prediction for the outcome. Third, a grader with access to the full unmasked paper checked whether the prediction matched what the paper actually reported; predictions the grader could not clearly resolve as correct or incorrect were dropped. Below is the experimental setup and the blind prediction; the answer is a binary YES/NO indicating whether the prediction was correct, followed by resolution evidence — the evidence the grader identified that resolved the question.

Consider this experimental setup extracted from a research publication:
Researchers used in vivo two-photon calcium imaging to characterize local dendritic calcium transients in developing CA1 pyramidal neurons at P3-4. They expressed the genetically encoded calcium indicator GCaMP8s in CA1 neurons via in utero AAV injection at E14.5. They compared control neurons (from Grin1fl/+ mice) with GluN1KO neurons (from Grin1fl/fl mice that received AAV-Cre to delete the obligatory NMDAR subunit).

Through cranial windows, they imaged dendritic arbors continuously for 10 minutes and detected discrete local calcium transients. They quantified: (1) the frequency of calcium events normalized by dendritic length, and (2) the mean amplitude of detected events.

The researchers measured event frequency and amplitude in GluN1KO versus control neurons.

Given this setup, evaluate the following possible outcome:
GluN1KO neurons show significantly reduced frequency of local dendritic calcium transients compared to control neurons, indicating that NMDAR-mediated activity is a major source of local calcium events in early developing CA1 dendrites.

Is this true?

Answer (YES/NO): YES